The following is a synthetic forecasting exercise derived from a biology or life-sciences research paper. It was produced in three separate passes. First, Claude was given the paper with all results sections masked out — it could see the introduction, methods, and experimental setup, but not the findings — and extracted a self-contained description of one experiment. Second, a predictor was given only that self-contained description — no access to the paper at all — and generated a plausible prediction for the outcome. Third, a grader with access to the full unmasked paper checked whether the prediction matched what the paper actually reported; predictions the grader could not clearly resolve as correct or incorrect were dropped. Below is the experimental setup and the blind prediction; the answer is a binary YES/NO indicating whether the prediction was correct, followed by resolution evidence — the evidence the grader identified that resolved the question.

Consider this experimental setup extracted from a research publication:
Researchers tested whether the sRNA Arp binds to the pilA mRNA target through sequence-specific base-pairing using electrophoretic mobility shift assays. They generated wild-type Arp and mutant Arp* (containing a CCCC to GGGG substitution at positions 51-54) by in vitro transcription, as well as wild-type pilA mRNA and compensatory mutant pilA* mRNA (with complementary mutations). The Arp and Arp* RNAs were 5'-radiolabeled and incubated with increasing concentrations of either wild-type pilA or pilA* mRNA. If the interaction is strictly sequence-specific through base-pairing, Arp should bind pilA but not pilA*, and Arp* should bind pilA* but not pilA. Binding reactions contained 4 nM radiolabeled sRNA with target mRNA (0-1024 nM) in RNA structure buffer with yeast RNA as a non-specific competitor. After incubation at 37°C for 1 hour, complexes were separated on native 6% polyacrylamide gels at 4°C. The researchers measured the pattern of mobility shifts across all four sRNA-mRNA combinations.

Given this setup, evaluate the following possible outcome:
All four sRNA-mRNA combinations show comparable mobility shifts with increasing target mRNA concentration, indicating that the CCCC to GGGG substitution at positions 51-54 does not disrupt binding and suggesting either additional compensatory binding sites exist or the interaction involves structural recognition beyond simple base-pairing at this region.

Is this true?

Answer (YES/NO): NO